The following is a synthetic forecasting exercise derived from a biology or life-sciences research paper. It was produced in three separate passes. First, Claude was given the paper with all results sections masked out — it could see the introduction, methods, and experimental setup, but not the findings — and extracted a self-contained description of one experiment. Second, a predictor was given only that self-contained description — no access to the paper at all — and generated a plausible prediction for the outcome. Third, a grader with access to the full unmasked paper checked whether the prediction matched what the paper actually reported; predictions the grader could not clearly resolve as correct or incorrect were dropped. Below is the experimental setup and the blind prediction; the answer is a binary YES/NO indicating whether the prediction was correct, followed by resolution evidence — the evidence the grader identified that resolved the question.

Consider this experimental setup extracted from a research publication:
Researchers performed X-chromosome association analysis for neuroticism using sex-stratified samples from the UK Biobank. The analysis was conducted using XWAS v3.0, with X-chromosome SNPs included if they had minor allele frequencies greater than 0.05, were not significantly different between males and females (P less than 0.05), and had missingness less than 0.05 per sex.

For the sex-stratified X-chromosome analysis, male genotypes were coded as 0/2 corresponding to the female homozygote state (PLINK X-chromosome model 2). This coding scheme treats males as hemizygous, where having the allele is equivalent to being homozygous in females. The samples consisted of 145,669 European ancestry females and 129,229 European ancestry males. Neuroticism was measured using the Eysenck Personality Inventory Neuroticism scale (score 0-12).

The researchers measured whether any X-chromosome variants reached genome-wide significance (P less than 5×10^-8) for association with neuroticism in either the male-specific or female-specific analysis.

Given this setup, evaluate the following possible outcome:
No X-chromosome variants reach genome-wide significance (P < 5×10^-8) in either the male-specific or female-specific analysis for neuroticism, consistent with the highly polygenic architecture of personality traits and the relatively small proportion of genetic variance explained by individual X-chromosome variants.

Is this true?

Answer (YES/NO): YES